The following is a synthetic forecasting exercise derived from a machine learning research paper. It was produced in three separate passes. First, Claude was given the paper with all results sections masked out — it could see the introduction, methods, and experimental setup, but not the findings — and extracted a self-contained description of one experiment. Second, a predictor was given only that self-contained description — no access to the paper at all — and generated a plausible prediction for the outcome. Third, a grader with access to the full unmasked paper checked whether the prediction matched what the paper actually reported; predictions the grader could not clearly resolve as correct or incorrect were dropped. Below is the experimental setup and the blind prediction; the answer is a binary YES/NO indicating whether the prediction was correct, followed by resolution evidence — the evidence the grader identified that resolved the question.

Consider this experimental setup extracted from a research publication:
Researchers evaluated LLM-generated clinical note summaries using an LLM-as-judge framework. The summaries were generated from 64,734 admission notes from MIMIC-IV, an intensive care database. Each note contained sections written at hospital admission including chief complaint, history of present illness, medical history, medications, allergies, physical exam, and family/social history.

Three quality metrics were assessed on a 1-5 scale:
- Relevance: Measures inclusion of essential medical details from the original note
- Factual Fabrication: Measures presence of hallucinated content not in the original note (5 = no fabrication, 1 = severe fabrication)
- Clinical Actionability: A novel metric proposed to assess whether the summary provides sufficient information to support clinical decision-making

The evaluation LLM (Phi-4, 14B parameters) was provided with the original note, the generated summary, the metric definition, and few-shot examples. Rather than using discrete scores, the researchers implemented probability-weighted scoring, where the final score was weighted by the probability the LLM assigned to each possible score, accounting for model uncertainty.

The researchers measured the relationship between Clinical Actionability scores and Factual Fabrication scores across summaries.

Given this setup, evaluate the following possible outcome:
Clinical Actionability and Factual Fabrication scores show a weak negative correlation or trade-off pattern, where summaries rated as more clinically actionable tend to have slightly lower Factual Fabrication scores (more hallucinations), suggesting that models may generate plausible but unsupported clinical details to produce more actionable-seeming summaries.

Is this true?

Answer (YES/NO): NO